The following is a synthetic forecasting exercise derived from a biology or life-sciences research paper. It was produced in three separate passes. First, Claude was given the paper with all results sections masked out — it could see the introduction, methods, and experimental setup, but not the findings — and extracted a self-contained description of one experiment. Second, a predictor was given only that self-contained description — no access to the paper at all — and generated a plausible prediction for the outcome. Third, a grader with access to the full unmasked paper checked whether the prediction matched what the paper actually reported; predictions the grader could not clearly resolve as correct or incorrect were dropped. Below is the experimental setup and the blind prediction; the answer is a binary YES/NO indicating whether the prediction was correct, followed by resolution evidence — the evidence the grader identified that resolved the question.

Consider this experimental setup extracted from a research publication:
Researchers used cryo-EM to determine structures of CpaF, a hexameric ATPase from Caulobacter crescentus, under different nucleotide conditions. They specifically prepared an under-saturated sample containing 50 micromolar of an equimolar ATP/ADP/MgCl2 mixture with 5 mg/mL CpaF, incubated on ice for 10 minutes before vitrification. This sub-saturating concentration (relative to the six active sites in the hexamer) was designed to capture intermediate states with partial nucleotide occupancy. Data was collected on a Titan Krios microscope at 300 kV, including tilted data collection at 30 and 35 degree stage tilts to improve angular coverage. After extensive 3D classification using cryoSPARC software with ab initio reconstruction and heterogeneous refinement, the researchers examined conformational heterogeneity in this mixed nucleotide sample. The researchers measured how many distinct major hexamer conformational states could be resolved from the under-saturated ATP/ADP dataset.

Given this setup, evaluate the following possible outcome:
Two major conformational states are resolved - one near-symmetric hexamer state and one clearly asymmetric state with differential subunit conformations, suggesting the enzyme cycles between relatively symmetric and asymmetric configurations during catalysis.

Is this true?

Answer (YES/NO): NO